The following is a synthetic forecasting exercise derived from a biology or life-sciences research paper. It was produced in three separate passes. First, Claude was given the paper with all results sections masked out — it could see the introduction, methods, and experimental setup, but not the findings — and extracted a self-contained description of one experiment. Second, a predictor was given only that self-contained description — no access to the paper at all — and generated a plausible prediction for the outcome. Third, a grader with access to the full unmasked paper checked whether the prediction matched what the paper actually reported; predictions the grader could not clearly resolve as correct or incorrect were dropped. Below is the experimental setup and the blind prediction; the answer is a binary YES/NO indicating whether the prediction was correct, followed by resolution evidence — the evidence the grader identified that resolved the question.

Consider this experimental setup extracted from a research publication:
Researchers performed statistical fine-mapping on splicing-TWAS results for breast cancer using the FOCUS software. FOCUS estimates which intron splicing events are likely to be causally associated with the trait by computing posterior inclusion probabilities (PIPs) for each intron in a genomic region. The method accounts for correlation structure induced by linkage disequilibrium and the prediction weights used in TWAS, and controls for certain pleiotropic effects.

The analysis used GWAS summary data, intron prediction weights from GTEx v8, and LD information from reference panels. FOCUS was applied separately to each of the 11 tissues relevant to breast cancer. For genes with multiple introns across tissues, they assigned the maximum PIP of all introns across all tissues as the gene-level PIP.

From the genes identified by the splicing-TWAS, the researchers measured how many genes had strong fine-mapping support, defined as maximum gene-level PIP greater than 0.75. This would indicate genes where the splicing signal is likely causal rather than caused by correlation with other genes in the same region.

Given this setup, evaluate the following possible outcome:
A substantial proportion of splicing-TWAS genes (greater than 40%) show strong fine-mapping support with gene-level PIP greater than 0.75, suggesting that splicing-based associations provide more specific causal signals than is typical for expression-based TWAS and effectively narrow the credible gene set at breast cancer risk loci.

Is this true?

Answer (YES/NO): YES